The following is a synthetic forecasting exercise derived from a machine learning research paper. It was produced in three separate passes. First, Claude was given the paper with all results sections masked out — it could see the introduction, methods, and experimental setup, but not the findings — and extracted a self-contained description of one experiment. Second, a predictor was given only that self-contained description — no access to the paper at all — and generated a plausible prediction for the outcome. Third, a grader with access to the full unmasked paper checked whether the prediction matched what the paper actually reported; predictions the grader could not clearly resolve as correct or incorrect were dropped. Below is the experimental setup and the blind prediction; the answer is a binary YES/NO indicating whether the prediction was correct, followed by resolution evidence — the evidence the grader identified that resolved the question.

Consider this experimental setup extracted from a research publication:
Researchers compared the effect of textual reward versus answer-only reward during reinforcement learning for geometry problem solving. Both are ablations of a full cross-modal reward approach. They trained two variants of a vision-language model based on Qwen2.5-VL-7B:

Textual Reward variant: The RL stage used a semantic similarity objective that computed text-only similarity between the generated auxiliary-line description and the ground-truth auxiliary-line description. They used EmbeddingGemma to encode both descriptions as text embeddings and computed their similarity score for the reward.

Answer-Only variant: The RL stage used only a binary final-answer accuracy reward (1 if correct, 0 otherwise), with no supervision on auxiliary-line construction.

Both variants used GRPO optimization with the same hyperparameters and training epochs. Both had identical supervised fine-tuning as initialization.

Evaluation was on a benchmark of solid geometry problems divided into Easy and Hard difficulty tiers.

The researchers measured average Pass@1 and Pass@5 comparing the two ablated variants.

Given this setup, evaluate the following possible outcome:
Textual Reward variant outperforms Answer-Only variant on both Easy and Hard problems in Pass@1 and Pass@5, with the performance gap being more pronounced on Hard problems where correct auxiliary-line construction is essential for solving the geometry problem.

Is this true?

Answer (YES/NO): NO